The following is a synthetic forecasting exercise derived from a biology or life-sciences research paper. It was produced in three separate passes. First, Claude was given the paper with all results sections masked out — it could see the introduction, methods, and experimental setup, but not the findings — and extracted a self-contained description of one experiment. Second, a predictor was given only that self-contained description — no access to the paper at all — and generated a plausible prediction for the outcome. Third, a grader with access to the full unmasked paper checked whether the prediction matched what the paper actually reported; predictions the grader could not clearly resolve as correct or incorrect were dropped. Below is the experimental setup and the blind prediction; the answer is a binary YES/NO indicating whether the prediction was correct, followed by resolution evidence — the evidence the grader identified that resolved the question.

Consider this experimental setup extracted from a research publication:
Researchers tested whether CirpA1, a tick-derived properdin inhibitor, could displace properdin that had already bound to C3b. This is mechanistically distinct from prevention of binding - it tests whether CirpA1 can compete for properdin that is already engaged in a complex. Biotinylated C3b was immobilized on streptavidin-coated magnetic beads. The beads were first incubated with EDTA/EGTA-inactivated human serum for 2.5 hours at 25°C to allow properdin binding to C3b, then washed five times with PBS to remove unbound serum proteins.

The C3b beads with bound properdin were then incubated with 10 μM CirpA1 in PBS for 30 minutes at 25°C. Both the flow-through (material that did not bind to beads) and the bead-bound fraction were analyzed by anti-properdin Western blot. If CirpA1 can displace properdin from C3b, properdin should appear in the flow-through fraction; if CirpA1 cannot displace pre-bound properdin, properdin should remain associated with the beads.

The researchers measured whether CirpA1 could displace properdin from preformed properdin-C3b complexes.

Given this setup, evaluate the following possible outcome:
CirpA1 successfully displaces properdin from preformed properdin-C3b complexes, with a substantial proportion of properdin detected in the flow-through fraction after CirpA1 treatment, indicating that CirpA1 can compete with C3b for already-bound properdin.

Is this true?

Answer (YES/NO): YES